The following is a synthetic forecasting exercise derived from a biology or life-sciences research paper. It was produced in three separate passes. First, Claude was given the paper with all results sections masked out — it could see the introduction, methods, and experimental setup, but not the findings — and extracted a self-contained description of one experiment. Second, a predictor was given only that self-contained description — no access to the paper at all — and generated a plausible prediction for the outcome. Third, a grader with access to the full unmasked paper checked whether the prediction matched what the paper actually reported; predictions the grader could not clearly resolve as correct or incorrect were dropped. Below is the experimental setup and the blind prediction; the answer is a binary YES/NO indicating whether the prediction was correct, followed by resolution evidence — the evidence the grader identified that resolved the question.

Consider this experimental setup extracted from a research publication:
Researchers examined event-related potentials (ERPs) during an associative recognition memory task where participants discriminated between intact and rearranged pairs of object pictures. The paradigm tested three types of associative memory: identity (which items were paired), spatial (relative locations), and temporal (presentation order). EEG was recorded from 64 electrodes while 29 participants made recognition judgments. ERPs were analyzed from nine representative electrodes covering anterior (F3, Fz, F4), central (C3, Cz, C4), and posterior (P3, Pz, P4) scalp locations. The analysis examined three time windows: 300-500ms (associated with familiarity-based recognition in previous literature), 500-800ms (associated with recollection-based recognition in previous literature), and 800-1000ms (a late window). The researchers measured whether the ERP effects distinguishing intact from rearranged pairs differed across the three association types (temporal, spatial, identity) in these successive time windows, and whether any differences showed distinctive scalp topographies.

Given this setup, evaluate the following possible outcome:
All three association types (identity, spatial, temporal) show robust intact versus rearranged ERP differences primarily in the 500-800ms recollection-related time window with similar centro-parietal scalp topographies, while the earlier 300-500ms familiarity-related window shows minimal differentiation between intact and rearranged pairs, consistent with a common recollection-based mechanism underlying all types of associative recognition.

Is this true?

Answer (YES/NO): NO